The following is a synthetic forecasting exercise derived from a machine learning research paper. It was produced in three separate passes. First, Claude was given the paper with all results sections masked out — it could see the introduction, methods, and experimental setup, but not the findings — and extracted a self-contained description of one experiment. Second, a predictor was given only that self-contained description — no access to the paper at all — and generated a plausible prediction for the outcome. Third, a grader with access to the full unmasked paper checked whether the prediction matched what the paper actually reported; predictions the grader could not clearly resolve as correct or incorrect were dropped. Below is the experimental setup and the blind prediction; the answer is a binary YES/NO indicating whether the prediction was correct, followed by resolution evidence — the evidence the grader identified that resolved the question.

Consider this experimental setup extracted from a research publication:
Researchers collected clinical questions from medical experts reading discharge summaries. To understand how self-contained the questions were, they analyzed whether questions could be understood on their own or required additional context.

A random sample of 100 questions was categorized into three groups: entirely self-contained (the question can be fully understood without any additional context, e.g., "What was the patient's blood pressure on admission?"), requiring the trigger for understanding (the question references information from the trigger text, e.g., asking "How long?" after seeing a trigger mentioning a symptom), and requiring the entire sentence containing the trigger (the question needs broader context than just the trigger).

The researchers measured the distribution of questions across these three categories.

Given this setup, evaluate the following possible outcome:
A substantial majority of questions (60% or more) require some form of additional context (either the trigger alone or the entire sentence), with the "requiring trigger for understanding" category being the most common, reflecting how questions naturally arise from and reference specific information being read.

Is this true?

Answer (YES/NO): NO